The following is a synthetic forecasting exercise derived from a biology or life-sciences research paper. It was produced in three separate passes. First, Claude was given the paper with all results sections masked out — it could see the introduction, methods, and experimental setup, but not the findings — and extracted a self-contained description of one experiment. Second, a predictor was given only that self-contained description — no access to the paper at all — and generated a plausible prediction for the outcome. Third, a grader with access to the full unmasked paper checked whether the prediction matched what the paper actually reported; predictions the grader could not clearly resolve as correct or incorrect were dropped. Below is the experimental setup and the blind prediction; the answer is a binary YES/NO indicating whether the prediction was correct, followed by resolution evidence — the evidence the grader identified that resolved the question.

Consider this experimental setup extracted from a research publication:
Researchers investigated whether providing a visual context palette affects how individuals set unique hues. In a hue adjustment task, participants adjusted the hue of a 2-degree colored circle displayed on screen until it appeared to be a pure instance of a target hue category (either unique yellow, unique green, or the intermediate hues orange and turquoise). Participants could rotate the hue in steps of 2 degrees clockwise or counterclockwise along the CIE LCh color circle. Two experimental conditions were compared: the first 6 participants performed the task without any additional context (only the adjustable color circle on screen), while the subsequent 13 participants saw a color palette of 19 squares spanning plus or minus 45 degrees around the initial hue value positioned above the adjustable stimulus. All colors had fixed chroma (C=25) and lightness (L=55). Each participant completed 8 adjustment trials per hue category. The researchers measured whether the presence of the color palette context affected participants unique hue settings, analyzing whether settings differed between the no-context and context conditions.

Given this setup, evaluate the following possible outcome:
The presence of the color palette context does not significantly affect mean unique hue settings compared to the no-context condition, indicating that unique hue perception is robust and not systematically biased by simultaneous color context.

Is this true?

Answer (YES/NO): YES